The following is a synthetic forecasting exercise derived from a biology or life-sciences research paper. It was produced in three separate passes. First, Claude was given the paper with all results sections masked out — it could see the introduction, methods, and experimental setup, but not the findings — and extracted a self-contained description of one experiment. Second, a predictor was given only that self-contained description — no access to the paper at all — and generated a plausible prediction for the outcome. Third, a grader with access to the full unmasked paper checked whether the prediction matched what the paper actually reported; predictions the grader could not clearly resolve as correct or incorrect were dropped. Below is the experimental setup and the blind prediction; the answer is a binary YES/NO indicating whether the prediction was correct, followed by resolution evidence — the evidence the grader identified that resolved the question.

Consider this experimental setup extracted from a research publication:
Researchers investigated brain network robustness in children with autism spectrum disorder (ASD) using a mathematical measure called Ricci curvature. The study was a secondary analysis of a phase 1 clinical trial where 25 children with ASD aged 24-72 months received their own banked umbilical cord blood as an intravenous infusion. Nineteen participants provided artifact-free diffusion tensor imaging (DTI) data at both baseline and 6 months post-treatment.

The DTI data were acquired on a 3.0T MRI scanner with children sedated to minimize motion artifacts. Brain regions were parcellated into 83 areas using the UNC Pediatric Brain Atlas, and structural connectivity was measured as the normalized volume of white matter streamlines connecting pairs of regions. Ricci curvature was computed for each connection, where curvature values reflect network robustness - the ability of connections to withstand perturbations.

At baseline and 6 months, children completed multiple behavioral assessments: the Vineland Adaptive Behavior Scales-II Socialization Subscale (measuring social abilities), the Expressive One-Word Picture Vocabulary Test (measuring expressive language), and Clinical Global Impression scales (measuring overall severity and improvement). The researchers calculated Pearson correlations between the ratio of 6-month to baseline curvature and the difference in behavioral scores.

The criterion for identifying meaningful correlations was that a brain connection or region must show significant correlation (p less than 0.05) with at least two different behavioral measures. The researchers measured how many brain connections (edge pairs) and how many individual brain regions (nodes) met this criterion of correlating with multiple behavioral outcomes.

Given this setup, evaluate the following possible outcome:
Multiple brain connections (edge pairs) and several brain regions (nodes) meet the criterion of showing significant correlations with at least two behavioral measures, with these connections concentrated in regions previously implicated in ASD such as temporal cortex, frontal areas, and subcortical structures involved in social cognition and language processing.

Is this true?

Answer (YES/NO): NO